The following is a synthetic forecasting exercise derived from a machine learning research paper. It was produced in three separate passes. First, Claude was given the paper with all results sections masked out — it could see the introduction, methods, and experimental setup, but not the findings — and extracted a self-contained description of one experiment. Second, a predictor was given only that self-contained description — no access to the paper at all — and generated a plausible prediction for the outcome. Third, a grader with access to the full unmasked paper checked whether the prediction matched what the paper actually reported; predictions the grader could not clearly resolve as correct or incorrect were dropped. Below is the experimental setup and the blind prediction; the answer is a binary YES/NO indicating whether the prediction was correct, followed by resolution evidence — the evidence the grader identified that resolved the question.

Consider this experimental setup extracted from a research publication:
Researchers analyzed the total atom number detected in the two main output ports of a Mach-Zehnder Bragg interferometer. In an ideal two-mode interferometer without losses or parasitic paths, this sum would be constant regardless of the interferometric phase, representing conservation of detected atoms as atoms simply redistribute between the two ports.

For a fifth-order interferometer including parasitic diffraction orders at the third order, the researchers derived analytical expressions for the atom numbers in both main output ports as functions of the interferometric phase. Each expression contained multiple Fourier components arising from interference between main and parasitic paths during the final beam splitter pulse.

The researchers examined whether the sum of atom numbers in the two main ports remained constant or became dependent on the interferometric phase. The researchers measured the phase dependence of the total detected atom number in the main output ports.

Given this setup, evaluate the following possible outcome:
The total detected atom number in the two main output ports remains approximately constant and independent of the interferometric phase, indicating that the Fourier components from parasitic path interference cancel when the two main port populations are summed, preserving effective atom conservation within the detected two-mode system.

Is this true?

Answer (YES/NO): NO